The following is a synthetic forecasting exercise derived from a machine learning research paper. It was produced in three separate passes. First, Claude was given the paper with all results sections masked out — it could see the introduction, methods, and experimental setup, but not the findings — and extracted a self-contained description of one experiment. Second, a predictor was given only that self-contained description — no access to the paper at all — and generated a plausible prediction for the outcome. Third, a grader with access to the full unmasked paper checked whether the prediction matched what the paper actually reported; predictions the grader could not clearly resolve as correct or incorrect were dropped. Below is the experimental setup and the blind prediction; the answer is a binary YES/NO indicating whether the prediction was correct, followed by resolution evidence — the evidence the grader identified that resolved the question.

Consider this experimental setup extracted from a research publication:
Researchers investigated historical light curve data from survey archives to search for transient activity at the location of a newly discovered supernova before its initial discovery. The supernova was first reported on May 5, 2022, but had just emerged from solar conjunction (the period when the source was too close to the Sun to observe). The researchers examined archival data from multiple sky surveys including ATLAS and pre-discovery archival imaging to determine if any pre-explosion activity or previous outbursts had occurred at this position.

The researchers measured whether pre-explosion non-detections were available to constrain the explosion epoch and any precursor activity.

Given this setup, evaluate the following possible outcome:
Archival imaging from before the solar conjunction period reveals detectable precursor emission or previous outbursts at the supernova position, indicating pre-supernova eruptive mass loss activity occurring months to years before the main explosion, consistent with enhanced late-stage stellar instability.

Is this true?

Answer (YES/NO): NO